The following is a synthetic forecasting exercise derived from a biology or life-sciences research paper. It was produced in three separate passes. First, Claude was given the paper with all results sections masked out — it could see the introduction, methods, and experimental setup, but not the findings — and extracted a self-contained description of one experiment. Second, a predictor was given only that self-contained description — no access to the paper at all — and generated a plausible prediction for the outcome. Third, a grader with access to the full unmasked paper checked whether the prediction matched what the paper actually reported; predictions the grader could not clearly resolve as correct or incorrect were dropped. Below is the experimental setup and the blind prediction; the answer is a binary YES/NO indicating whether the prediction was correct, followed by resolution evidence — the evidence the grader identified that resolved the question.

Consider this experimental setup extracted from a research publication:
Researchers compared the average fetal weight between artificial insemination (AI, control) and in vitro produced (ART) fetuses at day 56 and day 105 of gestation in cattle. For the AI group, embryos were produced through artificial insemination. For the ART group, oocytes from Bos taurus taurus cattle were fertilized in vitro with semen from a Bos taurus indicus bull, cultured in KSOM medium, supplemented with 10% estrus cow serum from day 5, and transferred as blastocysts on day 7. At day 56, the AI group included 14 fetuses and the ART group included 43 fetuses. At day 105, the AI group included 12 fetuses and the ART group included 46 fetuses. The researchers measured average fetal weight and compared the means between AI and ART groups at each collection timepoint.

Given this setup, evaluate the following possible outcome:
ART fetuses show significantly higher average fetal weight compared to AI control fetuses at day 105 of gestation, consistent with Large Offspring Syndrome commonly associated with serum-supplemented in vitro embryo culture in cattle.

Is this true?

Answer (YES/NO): NO